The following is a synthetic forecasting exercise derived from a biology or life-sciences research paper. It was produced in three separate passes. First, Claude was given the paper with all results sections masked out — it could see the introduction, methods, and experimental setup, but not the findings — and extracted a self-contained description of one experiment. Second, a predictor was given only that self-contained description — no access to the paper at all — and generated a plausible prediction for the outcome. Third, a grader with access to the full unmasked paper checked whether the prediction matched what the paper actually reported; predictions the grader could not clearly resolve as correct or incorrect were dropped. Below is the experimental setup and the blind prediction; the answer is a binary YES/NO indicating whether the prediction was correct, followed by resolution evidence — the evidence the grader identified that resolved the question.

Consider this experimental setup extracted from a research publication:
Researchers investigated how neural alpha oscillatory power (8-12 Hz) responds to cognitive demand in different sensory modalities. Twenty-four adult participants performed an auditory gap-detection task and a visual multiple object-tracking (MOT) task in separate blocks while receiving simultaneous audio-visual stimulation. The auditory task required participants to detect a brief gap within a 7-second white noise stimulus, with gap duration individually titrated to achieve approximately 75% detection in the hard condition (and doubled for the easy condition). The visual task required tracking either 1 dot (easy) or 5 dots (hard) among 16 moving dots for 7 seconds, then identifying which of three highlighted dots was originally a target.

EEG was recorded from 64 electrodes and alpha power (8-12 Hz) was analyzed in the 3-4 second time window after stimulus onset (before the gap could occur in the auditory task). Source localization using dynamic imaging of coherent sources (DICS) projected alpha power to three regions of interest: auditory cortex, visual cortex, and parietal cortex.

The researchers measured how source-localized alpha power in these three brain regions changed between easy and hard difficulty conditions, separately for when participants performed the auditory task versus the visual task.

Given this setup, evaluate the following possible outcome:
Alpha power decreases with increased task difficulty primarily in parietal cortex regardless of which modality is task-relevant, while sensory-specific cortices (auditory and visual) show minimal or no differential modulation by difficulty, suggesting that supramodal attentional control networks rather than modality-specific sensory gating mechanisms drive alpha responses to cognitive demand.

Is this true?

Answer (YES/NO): NO